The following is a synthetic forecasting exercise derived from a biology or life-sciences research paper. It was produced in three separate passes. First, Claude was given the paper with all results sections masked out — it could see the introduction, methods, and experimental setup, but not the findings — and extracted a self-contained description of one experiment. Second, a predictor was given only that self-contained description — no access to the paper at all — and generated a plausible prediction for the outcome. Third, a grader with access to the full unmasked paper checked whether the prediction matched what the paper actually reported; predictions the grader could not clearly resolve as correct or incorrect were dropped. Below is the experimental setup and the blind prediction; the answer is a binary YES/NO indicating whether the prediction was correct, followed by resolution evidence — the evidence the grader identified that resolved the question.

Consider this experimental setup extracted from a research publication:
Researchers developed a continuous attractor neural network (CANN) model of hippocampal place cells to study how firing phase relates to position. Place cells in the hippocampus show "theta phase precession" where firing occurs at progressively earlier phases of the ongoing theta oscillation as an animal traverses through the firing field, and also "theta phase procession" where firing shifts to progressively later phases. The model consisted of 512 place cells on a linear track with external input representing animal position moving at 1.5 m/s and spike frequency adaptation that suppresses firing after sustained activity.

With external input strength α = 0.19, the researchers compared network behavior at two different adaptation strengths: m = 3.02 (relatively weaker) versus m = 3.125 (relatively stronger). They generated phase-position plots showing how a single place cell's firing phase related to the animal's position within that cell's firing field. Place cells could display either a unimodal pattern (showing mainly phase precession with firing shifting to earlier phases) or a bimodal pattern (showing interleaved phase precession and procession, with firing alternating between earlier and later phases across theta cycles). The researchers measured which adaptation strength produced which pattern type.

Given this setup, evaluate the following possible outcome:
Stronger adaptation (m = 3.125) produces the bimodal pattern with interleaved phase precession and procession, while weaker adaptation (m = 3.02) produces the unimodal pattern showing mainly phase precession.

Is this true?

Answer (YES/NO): NO